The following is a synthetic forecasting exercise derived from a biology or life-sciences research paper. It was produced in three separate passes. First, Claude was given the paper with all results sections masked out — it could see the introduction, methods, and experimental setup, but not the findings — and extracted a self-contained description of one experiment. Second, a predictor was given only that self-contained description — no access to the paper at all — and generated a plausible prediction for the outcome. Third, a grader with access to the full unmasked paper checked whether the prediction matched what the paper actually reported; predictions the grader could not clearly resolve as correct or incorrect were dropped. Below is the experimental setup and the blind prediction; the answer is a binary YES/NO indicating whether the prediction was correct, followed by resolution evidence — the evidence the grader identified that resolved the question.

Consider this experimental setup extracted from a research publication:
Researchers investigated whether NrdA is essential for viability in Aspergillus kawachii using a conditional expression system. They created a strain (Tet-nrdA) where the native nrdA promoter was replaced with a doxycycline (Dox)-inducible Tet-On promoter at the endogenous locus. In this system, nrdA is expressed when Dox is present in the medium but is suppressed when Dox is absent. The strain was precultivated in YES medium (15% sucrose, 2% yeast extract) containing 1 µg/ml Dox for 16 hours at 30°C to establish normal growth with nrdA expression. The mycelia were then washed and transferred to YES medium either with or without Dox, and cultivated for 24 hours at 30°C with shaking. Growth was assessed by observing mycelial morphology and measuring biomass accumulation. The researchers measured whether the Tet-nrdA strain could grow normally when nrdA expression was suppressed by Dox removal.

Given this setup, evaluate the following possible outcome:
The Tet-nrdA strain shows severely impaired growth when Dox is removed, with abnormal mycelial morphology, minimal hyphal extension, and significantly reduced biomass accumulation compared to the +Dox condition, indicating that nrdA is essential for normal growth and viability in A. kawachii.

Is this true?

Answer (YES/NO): YES